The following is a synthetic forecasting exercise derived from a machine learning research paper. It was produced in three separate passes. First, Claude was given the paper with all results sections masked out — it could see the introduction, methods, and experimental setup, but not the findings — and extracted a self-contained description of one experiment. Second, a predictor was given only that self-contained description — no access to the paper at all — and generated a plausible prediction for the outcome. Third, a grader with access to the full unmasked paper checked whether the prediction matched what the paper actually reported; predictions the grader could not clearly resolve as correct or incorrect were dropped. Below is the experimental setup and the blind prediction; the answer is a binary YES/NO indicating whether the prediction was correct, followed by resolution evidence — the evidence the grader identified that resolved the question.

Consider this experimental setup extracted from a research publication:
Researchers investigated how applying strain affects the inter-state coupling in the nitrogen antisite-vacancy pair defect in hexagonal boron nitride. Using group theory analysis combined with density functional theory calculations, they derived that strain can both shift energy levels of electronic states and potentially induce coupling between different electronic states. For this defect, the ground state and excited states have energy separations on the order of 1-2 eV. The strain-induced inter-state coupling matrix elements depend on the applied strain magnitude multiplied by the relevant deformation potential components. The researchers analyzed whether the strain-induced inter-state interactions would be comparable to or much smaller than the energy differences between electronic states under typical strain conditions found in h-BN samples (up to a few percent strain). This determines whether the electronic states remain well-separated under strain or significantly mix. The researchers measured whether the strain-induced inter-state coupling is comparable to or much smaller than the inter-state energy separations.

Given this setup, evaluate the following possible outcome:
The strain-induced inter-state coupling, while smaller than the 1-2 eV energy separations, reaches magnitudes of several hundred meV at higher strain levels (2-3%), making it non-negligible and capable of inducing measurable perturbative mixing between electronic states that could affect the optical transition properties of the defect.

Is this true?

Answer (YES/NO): NO